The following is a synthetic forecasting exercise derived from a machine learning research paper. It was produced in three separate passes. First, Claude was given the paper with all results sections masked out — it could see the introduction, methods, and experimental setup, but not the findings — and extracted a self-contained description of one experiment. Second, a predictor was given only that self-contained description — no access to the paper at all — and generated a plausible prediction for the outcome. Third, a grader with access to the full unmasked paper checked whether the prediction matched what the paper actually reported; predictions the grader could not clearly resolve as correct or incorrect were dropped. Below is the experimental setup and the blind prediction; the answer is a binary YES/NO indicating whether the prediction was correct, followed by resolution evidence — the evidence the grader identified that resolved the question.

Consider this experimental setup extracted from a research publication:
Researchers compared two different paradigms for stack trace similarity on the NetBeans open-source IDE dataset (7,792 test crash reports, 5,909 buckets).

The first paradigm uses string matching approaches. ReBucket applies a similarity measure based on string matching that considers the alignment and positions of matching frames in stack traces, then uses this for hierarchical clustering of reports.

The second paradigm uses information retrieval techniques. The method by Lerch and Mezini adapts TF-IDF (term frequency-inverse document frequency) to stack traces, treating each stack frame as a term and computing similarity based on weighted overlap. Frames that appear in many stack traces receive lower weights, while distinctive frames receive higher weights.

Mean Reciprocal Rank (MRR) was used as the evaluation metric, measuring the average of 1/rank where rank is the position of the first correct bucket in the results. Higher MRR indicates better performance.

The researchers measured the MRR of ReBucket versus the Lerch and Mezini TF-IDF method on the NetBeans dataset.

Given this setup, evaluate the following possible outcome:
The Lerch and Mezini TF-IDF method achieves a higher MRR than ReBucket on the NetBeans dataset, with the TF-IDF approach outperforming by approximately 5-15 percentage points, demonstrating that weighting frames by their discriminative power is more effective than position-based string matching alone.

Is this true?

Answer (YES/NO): YES